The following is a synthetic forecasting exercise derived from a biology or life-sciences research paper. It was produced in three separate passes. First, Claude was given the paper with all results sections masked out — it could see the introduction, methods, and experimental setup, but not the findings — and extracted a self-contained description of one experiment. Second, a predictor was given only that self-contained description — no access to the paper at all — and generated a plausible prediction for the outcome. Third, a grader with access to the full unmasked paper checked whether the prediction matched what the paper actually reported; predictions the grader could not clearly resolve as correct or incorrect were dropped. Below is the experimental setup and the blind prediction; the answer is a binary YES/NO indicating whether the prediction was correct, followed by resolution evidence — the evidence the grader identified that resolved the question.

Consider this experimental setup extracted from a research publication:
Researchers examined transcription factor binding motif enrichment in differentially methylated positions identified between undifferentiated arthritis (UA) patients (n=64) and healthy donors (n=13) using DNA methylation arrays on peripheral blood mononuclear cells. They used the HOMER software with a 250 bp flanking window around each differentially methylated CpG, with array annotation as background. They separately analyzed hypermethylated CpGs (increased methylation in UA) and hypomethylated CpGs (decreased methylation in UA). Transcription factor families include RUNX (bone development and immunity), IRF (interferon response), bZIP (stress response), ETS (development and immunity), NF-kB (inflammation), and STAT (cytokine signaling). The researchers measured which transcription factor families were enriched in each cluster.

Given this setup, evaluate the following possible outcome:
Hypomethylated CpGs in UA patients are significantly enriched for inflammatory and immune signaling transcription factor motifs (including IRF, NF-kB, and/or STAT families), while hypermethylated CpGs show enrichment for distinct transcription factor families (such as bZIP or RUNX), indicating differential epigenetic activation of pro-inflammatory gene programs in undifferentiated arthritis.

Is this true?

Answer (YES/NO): NO